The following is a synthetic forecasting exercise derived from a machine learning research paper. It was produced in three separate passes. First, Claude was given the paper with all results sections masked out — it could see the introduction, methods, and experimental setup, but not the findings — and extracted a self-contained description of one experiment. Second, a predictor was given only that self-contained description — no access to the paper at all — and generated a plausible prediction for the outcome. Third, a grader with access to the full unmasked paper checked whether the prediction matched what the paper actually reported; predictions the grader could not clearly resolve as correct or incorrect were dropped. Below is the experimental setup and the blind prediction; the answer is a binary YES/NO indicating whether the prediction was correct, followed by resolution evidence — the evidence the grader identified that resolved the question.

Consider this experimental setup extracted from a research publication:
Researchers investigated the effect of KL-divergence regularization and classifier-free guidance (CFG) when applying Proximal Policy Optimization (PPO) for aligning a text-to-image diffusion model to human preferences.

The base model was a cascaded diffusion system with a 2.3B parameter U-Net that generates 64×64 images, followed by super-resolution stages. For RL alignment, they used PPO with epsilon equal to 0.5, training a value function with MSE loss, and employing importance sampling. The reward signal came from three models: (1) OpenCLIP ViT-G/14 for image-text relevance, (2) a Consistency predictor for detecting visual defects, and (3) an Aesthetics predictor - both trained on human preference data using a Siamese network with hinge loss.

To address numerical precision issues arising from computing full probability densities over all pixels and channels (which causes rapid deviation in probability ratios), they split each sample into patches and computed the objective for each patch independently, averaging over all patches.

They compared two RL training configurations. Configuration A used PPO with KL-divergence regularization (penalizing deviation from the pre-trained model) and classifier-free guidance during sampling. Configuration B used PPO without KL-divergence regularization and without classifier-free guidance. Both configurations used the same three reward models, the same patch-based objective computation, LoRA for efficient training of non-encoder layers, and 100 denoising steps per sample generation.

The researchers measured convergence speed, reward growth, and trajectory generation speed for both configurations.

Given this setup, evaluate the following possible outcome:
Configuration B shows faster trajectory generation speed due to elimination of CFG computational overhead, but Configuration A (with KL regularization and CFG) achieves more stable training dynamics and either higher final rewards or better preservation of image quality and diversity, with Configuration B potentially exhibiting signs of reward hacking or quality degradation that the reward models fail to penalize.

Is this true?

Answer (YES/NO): NO